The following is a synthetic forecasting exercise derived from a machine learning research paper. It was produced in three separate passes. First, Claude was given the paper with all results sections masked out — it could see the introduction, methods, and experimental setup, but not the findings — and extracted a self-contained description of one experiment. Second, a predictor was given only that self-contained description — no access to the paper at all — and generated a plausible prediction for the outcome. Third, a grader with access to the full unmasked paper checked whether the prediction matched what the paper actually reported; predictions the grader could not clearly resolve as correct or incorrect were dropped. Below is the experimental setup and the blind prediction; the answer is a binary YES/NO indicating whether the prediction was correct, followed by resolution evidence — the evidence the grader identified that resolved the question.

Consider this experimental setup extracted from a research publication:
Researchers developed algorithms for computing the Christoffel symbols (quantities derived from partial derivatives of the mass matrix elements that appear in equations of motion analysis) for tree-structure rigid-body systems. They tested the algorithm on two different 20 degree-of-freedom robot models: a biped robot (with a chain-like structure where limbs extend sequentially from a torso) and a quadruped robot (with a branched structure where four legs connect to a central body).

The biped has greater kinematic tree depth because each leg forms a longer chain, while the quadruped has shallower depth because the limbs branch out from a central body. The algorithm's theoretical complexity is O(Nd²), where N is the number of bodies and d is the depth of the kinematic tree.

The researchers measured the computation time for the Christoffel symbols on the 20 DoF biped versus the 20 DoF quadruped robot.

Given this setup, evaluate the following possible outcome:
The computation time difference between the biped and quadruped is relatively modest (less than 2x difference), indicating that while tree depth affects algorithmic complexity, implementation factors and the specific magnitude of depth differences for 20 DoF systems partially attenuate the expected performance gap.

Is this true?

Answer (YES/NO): YES